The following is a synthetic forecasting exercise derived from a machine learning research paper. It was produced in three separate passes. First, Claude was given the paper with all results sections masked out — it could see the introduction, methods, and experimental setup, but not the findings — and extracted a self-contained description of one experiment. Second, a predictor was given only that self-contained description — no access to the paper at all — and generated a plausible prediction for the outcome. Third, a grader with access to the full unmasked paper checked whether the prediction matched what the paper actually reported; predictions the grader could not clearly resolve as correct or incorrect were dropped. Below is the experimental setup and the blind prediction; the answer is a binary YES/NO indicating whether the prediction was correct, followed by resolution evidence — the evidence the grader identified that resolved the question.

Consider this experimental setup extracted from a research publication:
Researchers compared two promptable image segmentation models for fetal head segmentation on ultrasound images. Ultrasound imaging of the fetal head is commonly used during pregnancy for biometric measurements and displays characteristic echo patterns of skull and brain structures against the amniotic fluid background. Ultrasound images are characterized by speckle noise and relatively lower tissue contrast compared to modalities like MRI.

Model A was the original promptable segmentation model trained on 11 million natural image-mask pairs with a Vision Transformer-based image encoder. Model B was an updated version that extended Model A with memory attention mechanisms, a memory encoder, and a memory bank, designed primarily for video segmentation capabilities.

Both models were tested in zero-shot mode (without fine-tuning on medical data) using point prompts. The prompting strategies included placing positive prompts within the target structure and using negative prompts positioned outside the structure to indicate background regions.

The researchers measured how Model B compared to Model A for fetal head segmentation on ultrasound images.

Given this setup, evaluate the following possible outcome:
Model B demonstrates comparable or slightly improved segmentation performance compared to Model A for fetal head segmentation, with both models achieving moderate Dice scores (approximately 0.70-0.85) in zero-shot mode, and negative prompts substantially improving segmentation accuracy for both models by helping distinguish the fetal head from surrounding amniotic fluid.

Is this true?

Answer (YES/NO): NO